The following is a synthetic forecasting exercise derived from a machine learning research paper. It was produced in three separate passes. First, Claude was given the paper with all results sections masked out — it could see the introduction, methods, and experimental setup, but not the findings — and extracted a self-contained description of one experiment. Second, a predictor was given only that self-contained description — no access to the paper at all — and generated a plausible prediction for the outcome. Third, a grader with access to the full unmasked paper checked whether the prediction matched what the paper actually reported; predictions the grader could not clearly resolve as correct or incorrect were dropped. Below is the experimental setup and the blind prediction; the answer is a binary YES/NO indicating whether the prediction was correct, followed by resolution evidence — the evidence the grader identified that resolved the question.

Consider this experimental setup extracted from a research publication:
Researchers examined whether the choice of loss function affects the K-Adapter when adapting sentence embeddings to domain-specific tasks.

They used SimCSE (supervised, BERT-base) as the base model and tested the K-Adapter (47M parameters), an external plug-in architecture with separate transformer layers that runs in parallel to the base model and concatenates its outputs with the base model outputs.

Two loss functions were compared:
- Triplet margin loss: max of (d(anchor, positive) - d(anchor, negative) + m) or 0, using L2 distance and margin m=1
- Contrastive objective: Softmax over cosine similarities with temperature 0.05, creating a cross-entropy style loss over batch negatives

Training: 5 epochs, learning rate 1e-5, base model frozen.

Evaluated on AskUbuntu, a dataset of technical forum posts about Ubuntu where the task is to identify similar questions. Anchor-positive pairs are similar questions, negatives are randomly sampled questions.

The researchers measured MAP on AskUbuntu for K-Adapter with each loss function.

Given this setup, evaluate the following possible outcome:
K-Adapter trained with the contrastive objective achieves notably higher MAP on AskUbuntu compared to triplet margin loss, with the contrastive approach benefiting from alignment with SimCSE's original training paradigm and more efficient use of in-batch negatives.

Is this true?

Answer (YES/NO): NO